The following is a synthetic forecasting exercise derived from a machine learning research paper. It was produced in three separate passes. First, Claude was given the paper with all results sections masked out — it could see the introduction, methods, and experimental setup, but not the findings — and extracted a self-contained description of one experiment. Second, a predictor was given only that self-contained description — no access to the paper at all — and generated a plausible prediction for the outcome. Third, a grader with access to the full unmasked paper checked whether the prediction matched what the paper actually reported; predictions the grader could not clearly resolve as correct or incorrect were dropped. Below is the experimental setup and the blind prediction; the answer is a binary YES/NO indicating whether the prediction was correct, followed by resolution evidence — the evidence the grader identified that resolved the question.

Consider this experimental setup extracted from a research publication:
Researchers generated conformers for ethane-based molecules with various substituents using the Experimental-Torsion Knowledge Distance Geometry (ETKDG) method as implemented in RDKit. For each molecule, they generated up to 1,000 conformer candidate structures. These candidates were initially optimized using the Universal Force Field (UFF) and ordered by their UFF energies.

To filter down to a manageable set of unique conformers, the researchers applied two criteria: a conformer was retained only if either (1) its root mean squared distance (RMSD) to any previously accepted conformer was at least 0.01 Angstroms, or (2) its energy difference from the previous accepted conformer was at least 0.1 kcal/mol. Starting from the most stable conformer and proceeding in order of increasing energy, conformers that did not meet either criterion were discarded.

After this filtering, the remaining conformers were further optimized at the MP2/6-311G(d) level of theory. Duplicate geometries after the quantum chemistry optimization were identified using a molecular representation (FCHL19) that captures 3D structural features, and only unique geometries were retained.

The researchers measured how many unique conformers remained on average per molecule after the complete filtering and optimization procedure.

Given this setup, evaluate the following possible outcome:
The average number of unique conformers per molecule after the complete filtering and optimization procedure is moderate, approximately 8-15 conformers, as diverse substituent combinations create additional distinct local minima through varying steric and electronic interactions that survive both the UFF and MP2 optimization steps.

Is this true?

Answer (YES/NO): NO